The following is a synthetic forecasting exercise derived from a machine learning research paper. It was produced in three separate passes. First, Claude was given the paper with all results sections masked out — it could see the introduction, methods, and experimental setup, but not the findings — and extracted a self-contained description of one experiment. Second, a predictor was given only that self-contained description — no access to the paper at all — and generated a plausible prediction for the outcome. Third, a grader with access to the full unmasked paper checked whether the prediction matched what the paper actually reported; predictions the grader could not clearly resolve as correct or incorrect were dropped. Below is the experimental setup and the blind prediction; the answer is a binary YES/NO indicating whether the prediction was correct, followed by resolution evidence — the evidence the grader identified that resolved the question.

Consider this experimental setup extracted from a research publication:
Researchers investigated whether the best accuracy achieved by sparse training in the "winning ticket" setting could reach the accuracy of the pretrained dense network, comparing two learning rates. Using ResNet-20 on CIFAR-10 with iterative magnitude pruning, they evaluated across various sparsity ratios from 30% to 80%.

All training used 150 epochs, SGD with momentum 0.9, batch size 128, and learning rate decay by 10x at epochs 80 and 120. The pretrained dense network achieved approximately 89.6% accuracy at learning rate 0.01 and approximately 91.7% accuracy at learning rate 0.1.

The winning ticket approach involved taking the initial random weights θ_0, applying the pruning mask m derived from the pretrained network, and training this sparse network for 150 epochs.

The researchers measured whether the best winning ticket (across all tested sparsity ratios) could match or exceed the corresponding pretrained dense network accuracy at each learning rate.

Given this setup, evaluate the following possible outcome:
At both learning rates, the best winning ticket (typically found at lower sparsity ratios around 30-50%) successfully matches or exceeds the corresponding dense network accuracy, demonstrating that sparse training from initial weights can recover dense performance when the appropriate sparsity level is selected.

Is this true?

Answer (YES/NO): NO